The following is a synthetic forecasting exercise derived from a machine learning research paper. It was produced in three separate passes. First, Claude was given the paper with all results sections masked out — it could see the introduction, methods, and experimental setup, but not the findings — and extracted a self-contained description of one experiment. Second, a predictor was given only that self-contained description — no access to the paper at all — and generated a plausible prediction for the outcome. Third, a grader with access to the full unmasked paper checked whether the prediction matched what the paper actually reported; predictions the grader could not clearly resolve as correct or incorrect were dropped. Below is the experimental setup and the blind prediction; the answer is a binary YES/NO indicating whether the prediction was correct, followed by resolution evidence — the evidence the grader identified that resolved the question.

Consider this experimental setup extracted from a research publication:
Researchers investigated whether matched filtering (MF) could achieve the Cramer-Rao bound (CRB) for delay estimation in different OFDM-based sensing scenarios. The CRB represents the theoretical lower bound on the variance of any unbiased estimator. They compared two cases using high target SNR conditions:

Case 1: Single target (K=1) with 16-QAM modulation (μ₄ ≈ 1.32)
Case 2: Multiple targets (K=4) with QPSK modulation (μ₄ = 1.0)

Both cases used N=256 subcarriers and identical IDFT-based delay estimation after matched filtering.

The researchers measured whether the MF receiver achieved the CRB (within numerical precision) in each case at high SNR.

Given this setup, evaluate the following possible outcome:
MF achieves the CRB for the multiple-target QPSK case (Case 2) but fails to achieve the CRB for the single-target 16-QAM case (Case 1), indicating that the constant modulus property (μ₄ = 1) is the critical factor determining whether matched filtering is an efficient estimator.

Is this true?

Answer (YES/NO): NO